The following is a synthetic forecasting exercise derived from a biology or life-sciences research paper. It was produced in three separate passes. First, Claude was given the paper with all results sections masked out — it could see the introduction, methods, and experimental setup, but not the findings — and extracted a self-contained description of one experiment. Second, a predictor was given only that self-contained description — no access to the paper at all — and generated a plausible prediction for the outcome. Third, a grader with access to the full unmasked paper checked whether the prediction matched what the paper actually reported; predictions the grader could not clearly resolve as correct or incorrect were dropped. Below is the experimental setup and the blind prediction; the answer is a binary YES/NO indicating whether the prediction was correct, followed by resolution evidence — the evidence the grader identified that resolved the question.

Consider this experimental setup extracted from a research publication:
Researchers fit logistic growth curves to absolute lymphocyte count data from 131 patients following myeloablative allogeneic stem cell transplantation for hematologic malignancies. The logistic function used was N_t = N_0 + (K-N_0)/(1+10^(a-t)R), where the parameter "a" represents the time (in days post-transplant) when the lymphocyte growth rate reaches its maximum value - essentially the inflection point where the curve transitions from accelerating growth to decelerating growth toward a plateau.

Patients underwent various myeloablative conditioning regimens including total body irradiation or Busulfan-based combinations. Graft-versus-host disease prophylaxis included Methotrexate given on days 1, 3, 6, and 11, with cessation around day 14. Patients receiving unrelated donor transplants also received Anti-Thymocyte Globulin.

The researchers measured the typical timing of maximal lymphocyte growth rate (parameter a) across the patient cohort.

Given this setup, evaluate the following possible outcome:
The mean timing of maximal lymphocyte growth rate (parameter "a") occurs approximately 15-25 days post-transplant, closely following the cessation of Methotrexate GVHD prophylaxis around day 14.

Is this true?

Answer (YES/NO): YES